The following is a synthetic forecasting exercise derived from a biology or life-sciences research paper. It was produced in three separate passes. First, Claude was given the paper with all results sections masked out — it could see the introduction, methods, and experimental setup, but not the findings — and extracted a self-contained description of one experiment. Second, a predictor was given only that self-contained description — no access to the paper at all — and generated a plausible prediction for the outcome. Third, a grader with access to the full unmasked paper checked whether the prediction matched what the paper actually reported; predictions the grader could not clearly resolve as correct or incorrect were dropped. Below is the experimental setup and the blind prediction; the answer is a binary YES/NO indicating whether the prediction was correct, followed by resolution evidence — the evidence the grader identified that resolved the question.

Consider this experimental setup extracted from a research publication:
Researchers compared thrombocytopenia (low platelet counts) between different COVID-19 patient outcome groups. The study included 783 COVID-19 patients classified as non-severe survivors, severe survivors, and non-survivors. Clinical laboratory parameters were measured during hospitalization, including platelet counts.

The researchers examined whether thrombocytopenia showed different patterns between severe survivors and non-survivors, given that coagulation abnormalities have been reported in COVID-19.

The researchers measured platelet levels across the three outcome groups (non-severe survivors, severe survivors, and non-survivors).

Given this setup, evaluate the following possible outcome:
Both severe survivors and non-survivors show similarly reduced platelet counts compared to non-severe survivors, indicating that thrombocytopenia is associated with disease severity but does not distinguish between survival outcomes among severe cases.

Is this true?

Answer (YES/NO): NO